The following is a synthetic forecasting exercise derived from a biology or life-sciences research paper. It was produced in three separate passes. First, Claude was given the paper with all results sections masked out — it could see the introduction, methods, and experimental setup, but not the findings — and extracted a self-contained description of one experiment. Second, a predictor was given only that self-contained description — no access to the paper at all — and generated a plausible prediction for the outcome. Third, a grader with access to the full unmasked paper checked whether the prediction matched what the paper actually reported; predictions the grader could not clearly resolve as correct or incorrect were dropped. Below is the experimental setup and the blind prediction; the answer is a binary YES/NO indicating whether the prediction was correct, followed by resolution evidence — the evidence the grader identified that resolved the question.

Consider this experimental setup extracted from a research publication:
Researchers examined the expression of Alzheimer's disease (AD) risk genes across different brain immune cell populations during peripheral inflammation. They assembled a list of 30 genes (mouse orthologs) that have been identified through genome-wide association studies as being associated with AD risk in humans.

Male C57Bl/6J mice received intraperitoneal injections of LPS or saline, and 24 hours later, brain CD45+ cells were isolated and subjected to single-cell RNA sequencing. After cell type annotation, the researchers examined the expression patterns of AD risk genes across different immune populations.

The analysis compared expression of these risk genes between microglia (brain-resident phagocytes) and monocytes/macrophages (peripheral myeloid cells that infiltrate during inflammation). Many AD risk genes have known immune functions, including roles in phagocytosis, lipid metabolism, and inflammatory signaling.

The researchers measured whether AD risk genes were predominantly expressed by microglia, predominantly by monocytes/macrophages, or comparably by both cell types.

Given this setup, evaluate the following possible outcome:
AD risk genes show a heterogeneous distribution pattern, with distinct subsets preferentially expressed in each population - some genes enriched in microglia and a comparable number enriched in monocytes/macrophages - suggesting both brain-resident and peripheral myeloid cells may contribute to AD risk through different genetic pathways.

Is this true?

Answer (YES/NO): NO